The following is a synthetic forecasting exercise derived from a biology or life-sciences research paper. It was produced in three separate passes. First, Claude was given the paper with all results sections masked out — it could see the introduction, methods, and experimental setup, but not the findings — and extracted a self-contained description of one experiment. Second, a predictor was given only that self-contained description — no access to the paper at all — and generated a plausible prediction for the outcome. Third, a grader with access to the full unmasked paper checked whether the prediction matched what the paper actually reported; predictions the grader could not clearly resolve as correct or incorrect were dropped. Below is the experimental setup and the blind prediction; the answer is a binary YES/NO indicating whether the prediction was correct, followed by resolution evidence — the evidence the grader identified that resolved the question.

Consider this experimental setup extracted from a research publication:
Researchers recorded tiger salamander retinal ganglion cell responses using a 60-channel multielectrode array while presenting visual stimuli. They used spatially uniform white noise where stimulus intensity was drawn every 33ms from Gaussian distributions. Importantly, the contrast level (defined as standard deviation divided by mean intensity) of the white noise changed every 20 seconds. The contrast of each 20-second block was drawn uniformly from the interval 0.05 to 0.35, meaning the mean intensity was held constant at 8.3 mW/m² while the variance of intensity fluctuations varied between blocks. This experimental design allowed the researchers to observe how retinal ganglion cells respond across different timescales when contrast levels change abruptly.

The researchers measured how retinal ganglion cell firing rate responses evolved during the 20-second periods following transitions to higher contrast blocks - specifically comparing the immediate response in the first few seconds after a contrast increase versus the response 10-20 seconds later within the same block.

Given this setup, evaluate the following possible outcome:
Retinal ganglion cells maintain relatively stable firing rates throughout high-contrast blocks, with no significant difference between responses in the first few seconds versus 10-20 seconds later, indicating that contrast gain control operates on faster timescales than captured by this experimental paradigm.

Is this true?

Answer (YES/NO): NO